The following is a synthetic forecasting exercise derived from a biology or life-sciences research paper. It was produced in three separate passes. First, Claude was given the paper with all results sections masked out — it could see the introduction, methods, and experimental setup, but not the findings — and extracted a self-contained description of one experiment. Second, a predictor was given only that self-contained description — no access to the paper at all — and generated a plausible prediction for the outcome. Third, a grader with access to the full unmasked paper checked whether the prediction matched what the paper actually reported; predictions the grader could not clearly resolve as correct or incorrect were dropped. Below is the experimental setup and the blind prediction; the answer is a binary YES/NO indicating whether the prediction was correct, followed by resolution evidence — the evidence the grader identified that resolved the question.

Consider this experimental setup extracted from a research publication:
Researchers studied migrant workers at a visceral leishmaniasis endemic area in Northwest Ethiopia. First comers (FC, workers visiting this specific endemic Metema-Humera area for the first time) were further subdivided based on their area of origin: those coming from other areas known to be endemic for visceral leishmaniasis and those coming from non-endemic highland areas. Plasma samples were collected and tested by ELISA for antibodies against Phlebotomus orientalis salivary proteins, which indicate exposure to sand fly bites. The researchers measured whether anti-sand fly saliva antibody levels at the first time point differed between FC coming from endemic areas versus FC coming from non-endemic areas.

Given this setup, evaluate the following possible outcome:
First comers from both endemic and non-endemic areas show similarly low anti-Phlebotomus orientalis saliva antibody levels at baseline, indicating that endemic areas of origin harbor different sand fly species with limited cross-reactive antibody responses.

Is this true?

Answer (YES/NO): NO